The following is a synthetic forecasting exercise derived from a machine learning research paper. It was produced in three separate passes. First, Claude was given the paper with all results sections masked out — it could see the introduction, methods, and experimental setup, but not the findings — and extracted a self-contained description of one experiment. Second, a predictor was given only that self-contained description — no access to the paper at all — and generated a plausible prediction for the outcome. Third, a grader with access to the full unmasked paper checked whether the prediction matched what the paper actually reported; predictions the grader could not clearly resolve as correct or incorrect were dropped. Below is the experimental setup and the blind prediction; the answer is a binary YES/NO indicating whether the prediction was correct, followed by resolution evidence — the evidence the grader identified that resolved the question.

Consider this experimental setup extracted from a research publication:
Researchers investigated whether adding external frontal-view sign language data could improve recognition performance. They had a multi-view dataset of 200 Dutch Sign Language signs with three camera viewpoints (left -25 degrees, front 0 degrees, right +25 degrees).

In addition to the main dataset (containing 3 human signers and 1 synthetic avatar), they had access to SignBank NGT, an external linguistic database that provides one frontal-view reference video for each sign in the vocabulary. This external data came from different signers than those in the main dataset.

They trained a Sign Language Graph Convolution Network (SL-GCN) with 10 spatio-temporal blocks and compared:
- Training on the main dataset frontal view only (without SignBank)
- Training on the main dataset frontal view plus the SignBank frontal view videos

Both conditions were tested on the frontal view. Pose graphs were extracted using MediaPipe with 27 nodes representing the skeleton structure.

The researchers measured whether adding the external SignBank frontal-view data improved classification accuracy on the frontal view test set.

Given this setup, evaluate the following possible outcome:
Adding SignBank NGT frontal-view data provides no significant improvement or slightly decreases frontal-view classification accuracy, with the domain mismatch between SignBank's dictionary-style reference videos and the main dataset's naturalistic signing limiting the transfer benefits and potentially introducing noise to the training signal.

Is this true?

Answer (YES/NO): NO